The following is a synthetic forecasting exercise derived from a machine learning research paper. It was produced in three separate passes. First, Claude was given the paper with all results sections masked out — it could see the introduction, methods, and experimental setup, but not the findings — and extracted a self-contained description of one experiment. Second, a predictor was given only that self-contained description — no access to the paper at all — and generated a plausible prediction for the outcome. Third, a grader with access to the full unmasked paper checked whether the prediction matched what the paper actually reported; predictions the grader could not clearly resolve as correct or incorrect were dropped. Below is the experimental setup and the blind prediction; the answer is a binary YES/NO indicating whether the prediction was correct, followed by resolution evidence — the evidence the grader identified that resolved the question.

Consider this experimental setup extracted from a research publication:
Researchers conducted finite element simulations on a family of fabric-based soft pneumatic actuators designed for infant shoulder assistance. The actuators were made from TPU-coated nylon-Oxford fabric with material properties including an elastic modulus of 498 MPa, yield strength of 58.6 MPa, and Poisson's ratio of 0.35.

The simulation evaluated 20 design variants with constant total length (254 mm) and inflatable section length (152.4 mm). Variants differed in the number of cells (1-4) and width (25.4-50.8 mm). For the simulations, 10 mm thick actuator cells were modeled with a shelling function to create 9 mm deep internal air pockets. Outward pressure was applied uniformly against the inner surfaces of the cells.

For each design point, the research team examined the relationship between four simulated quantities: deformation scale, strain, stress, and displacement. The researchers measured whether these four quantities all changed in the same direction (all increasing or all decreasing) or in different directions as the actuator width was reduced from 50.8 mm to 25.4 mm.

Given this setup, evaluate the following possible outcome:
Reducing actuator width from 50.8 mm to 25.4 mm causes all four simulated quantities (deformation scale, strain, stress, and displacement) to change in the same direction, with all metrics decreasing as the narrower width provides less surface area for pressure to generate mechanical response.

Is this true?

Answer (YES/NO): NO